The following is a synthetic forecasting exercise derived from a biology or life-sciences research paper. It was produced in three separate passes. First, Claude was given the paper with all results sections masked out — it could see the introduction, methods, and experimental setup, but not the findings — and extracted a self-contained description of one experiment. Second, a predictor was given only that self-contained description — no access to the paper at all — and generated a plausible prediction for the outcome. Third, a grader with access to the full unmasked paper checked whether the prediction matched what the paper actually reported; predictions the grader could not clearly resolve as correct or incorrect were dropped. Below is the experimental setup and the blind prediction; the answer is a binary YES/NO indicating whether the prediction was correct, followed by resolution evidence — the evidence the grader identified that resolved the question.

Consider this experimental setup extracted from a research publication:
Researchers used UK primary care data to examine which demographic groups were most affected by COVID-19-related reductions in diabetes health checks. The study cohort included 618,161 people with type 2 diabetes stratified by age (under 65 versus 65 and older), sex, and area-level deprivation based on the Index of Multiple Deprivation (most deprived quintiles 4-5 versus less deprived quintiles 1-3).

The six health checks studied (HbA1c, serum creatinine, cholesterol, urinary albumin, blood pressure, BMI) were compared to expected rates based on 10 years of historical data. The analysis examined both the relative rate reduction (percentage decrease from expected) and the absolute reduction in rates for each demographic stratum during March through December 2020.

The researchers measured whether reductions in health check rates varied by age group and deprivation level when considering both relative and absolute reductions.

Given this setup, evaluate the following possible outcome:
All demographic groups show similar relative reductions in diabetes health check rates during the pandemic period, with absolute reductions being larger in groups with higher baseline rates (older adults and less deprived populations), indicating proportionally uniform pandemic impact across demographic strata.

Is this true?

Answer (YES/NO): NO